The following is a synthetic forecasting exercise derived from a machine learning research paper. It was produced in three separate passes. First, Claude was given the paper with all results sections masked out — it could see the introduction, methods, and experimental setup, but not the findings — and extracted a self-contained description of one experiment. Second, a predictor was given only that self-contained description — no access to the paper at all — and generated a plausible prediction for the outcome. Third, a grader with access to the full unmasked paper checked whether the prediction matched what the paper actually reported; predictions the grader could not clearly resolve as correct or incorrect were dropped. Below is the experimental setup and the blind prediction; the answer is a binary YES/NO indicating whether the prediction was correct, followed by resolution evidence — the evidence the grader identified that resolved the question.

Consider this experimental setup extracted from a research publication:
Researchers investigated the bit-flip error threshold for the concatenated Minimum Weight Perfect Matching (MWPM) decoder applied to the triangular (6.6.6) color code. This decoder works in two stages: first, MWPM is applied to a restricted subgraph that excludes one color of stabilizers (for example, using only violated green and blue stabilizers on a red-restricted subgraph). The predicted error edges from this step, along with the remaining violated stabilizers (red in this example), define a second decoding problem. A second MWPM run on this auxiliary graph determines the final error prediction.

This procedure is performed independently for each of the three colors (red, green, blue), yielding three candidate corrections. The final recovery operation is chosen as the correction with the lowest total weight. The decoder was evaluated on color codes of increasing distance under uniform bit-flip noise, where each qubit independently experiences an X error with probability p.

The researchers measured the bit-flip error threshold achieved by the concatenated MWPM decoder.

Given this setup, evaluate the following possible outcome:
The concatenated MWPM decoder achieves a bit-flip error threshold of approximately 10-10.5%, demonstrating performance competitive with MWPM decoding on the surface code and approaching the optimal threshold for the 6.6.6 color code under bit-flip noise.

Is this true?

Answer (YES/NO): NO